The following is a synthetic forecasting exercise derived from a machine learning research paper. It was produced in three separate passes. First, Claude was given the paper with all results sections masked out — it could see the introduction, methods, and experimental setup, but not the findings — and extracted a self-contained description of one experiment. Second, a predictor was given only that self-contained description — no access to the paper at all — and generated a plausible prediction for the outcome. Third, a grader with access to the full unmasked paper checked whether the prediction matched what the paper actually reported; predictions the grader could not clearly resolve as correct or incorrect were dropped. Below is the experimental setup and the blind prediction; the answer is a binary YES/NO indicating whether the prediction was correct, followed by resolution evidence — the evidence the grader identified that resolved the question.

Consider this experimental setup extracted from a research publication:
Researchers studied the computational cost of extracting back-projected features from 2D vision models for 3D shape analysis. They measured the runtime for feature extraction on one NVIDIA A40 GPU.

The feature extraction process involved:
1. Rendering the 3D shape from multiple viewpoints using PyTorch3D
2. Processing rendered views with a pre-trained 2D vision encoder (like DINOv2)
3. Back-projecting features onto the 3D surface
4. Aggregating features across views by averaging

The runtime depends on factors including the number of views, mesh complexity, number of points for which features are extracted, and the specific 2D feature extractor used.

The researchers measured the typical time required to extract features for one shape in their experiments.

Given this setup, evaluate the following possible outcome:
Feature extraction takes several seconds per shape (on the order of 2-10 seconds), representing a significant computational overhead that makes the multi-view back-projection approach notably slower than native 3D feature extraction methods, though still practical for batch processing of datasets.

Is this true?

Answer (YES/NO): NO